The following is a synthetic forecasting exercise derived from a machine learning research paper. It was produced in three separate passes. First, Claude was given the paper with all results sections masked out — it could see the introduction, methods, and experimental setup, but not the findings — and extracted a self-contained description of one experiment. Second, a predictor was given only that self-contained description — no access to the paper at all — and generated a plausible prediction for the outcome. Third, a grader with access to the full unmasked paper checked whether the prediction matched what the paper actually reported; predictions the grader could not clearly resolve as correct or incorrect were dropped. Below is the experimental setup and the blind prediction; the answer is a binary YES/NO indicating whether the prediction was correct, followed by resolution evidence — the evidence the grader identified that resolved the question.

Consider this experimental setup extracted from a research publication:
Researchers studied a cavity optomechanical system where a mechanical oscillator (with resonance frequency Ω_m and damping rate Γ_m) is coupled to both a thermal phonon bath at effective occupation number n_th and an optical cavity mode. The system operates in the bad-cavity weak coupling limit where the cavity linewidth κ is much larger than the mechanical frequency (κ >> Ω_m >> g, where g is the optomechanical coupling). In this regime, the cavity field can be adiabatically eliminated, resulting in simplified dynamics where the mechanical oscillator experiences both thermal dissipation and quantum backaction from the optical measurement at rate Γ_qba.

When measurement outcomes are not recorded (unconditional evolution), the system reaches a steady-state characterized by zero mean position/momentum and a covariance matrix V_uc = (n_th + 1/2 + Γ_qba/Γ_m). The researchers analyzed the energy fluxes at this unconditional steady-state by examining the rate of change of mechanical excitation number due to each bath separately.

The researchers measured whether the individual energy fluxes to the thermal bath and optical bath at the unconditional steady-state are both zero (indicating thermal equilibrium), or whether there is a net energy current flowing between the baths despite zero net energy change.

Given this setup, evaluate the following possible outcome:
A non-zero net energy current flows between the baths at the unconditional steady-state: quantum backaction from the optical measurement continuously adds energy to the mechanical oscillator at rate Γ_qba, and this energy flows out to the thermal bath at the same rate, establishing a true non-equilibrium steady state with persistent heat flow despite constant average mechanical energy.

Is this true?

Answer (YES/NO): YES